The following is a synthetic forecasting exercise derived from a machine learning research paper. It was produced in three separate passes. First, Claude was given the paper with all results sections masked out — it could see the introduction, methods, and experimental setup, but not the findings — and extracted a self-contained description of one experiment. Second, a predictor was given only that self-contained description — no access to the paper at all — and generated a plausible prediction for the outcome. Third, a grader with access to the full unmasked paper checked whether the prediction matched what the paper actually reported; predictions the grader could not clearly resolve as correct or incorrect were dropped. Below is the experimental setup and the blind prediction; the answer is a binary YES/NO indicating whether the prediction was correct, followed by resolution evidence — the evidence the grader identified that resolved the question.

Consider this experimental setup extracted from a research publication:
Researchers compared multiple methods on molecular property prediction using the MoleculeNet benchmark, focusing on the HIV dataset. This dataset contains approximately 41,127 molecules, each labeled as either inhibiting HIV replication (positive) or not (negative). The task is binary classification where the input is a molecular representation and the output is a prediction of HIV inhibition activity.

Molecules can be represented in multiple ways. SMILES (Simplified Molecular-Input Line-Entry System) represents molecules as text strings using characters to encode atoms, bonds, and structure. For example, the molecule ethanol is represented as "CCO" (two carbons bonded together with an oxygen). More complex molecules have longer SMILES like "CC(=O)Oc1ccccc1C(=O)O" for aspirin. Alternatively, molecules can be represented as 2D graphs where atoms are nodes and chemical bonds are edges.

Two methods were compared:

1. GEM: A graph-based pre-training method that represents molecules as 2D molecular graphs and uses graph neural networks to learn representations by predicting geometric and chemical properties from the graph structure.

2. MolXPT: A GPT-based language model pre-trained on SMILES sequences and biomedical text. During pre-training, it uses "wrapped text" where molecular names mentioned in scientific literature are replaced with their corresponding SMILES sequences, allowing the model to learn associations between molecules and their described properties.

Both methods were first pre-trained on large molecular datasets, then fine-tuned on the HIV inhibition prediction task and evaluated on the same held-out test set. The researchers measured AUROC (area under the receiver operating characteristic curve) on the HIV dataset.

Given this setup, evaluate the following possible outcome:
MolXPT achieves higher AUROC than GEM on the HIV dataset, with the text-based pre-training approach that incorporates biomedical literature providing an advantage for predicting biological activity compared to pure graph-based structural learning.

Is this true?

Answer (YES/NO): NO